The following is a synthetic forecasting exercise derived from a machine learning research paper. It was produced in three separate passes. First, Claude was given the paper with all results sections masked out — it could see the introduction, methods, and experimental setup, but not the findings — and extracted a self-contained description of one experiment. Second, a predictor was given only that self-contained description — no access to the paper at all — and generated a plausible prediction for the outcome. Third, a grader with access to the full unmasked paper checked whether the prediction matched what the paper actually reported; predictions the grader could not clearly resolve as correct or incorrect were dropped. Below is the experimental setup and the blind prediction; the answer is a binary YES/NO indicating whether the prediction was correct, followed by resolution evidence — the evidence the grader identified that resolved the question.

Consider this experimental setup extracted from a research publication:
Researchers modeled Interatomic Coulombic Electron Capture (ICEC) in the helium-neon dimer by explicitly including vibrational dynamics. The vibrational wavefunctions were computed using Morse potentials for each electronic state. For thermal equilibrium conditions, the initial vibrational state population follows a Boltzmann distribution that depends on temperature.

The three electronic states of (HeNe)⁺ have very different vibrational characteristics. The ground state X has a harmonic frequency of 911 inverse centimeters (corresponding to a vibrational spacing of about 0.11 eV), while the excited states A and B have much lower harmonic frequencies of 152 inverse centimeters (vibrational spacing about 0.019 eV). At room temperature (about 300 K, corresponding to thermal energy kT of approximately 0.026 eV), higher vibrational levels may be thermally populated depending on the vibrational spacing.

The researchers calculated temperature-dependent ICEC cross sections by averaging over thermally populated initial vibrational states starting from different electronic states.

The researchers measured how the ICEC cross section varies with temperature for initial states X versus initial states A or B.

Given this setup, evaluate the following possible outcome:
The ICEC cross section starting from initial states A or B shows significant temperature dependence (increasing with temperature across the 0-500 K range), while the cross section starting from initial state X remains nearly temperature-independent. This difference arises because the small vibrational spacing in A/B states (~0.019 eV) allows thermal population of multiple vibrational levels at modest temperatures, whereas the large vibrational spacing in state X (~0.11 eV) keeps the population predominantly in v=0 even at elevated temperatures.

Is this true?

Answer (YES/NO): NO